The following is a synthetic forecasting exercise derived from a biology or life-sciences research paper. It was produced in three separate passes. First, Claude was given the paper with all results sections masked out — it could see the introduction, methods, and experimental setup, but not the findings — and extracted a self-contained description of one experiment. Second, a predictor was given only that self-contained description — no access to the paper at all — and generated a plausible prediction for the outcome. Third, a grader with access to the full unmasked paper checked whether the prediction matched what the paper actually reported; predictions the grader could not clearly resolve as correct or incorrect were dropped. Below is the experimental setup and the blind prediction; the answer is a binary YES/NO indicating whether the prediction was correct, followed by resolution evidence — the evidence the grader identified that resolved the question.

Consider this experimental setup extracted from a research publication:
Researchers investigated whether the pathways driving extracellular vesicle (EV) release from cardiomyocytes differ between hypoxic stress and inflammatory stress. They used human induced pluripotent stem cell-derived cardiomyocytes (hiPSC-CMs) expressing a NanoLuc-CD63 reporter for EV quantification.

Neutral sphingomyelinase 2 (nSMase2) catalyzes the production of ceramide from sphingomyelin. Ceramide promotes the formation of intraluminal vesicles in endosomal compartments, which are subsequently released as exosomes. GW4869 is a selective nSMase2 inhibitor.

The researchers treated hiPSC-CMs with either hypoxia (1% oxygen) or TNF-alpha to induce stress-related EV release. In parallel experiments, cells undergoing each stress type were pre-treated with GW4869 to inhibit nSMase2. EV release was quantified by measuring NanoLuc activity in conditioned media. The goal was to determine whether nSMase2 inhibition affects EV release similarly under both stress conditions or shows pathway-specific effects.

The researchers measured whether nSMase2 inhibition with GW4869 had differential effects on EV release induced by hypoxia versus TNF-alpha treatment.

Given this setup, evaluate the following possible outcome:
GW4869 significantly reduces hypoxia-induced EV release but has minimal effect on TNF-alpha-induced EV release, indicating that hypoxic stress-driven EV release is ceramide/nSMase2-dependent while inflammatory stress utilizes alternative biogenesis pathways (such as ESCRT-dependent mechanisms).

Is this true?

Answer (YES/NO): YES